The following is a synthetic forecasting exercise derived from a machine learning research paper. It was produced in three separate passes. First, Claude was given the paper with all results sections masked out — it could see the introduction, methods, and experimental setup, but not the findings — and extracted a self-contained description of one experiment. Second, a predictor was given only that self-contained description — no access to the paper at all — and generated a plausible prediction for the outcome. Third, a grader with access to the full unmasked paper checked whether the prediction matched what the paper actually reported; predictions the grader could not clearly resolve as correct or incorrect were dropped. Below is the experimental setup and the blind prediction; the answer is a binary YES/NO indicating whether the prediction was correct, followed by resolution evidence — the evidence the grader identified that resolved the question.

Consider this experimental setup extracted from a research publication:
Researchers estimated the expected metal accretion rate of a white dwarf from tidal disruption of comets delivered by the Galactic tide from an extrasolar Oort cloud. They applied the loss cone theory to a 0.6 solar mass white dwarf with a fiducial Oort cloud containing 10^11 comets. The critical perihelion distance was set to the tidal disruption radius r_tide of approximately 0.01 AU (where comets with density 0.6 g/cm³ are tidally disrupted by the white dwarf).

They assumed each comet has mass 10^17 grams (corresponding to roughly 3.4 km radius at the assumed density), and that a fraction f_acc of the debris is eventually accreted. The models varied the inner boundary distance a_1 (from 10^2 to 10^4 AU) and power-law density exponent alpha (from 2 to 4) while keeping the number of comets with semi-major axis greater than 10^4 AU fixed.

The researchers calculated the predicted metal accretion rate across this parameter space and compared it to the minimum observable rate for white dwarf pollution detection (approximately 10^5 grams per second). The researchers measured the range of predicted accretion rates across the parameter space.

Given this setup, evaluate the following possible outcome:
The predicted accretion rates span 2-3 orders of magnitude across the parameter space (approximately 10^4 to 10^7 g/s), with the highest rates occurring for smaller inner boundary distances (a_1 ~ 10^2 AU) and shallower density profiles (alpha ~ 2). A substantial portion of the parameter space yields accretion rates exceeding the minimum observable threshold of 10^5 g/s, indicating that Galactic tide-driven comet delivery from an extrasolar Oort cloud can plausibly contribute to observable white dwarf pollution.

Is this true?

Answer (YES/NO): NO